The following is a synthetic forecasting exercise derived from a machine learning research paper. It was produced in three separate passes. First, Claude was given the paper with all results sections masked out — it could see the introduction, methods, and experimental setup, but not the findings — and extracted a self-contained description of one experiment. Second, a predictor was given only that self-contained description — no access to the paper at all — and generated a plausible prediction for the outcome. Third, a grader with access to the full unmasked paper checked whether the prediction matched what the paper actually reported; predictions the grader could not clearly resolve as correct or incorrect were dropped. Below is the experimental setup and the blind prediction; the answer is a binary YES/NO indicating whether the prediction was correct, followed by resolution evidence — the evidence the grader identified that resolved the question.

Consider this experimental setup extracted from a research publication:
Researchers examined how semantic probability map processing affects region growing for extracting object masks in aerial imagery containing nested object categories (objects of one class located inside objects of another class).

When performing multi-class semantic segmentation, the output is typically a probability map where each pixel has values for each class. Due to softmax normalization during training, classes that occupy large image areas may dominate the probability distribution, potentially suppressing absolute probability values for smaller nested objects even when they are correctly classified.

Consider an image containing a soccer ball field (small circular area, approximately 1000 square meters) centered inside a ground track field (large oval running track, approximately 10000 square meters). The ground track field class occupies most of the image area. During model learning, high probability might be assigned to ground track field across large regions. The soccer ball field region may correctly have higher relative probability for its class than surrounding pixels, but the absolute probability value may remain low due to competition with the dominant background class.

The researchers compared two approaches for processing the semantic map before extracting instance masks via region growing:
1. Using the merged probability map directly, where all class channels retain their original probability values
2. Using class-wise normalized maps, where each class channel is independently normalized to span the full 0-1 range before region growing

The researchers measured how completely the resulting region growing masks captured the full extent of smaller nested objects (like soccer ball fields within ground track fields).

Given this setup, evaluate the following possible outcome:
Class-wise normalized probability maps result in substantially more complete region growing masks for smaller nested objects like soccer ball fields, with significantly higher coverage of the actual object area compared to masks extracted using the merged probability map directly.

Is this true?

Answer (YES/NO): YES